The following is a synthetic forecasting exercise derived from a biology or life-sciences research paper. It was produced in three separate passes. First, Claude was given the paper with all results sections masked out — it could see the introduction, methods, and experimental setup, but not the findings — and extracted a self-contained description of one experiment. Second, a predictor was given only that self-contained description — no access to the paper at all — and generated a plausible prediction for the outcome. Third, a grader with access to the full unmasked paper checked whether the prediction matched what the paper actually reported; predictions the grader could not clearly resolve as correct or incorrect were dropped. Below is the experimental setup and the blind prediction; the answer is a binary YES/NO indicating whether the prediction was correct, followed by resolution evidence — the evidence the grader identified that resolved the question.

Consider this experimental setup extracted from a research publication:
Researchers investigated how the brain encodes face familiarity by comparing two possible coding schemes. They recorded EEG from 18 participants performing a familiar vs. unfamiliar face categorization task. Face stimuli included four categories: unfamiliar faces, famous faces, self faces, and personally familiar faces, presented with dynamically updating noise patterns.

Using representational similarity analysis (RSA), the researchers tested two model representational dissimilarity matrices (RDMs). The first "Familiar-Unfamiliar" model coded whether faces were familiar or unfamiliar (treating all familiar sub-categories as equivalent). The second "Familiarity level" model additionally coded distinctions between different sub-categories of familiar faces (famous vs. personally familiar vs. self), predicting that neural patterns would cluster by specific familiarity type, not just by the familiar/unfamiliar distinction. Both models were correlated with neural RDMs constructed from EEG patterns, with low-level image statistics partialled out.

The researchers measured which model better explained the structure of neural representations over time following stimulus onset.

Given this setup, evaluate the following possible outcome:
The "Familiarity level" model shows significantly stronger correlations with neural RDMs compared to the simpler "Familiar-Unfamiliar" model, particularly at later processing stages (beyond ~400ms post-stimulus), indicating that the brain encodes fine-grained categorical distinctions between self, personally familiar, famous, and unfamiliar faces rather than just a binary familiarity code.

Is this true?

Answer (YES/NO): NO